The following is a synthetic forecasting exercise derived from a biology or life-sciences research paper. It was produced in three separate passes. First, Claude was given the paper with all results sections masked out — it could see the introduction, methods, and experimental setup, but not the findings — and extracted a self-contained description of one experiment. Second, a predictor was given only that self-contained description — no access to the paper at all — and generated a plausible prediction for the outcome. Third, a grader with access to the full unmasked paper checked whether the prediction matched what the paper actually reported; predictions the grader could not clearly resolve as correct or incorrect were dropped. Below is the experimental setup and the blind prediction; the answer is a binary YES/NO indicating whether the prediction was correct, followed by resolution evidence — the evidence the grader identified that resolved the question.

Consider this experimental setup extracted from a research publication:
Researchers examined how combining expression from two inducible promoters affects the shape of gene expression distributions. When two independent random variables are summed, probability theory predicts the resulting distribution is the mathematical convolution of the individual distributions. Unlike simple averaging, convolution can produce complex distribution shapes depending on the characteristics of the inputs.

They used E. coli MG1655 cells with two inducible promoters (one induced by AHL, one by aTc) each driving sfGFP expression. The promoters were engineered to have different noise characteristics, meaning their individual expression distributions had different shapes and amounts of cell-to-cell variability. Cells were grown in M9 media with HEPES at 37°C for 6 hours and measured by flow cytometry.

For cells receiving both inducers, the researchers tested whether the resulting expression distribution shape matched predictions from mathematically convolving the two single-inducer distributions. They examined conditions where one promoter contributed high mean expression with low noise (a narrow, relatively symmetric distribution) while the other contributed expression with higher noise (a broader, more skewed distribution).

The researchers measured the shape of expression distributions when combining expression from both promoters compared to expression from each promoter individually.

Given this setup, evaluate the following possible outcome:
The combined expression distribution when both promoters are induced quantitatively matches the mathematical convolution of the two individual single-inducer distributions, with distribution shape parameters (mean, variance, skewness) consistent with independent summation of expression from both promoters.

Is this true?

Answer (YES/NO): YES